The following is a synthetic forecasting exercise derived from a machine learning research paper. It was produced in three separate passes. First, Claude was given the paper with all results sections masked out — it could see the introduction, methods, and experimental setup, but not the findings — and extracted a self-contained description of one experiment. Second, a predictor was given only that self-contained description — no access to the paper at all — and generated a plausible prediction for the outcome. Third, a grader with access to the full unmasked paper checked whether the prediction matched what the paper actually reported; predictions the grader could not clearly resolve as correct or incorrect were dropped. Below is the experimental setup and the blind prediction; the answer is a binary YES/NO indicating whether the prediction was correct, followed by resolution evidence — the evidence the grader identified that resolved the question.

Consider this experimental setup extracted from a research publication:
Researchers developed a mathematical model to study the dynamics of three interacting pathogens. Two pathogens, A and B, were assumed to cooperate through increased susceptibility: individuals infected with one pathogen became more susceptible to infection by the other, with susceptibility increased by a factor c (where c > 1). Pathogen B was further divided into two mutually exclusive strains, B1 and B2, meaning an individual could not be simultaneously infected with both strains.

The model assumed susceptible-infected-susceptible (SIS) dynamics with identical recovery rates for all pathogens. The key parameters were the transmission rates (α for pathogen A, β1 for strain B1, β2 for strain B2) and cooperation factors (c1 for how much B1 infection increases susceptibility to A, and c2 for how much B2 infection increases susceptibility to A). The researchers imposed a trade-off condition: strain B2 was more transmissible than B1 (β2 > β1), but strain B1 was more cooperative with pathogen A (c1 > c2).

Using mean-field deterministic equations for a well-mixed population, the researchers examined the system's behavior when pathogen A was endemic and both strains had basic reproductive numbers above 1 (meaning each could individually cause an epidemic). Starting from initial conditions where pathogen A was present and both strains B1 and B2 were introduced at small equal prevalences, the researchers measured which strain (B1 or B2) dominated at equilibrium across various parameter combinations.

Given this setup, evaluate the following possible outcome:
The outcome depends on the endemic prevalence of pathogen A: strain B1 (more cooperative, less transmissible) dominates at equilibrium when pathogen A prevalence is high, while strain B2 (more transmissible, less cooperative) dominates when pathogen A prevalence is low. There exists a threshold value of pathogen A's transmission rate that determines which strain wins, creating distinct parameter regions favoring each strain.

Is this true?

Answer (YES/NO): NO